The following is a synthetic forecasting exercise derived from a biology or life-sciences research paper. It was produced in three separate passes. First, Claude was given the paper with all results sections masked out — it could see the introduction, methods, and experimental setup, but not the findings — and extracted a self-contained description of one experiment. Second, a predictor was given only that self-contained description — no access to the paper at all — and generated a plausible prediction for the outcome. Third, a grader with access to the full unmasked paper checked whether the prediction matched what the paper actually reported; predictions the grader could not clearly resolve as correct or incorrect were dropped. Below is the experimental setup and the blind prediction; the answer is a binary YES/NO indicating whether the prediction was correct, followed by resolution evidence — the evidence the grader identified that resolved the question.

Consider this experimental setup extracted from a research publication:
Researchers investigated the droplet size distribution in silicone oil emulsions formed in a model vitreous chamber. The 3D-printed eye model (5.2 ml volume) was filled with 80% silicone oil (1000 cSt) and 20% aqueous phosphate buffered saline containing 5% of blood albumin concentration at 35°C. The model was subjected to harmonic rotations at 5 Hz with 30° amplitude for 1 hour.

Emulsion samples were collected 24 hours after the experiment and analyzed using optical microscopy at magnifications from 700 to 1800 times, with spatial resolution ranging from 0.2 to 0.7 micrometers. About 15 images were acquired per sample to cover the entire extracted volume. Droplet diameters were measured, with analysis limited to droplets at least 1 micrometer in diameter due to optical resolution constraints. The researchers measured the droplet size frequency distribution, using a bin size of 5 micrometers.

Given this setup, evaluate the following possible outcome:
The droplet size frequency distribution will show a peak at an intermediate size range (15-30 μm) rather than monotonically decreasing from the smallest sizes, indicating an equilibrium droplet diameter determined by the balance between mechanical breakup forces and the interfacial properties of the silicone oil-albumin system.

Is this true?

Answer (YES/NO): NO